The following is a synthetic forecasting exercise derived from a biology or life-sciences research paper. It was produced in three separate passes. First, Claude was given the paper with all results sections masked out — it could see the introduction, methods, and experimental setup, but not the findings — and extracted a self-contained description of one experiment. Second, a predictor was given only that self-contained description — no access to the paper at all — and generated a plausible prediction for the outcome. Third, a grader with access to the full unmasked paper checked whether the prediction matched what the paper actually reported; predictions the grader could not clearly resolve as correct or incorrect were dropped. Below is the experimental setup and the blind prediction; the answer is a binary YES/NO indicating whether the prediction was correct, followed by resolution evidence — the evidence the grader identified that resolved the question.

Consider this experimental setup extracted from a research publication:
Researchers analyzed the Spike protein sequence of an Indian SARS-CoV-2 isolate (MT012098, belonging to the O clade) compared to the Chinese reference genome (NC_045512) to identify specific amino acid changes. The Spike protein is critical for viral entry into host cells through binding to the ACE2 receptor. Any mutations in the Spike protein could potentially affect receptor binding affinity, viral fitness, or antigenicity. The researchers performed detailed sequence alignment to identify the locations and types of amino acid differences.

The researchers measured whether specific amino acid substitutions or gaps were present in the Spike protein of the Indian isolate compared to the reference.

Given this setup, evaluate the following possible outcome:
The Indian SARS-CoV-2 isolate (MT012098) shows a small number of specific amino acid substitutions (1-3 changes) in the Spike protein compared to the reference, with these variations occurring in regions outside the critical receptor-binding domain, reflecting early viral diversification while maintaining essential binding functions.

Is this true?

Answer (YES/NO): NO